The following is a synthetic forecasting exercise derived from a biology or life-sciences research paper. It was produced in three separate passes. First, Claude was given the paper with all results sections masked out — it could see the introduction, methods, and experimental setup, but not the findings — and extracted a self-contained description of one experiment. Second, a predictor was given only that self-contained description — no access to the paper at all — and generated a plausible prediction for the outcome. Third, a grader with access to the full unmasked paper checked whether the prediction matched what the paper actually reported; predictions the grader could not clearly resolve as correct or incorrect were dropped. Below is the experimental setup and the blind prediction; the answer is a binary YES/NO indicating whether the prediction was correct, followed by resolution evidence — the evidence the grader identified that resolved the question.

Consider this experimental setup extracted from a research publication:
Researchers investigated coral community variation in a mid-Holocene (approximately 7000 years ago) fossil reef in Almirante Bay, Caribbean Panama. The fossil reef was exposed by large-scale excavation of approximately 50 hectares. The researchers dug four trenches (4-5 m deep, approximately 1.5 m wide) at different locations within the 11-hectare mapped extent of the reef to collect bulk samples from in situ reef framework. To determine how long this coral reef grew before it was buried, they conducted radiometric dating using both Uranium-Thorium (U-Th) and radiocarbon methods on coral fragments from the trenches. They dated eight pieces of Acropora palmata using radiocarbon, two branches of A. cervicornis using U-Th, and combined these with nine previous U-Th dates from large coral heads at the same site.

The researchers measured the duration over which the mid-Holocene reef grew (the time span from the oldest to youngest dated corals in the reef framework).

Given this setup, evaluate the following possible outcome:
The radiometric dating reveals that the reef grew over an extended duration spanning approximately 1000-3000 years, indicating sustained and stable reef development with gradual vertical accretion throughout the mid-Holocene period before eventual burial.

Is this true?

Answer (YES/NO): YES